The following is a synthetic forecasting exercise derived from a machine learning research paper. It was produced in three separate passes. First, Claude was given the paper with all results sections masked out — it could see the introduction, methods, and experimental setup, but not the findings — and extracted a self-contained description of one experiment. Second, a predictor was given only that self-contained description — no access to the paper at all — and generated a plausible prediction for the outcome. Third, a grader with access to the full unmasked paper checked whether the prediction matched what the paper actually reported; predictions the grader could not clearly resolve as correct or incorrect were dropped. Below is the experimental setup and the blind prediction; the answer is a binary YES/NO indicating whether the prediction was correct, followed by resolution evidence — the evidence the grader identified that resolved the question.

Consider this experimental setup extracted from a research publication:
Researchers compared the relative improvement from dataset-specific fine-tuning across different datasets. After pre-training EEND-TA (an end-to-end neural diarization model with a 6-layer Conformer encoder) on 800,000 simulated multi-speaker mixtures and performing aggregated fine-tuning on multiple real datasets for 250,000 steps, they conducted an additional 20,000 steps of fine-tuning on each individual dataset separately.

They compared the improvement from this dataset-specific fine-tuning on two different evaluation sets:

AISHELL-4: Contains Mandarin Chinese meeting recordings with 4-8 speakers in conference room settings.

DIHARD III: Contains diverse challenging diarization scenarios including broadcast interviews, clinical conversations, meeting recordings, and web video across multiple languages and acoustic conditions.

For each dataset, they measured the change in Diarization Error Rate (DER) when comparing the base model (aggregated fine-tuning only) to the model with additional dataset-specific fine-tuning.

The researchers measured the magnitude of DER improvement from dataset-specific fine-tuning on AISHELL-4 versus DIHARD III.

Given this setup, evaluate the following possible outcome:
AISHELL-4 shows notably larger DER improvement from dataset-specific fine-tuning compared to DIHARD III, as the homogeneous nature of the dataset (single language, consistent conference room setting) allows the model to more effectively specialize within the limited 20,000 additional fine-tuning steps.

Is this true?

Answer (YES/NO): YES